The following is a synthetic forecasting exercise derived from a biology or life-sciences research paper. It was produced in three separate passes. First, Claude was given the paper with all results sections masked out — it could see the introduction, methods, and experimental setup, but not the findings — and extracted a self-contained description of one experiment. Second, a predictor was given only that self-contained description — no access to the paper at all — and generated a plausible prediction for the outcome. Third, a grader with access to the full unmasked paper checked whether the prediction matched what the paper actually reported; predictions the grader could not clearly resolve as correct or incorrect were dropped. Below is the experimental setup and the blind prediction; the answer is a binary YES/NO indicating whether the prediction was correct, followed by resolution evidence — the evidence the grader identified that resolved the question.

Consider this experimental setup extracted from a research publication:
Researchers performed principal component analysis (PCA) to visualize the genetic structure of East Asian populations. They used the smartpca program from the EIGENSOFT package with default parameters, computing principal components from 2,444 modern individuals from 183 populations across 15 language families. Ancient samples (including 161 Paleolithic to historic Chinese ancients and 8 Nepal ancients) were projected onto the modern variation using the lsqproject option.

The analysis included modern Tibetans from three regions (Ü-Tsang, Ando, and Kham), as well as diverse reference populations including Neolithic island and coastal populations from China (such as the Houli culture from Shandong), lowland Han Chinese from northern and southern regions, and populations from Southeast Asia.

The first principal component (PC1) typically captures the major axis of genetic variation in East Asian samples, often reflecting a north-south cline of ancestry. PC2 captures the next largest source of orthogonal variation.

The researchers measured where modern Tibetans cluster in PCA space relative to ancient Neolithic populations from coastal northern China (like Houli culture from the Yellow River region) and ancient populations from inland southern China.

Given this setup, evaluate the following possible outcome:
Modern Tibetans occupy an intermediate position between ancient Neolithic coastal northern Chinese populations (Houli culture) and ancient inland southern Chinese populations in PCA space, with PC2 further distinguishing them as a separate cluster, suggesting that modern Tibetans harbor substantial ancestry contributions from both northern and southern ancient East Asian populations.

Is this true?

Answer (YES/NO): NO